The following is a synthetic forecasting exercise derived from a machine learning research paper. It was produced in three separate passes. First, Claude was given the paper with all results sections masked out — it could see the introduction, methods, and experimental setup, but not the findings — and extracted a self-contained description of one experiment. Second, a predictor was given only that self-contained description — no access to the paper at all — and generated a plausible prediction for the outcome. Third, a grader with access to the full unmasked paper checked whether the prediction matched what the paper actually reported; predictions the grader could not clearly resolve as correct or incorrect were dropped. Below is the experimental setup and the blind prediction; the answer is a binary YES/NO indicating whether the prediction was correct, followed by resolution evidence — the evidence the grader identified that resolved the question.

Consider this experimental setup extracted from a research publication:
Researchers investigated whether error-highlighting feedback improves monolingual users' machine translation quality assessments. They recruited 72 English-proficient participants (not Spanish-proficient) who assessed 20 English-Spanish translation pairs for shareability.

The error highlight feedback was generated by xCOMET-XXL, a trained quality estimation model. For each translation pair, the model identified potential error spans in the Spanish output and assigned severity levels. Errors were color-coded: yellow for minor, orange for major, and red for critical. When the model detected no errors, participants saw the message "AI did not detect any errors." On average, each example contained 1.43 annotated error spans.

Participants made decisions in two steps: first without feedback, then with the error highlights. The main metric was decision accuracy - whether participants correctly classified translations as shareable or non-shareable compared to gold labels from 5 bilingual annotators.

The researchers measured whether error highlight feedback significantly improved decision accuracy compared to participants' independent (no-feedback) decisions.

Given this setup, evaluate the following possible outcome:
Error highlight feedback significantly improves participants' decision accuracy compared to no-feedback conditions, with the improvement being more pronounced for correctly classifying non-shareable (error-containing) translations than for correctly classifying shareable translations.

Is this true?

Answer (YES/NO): NO